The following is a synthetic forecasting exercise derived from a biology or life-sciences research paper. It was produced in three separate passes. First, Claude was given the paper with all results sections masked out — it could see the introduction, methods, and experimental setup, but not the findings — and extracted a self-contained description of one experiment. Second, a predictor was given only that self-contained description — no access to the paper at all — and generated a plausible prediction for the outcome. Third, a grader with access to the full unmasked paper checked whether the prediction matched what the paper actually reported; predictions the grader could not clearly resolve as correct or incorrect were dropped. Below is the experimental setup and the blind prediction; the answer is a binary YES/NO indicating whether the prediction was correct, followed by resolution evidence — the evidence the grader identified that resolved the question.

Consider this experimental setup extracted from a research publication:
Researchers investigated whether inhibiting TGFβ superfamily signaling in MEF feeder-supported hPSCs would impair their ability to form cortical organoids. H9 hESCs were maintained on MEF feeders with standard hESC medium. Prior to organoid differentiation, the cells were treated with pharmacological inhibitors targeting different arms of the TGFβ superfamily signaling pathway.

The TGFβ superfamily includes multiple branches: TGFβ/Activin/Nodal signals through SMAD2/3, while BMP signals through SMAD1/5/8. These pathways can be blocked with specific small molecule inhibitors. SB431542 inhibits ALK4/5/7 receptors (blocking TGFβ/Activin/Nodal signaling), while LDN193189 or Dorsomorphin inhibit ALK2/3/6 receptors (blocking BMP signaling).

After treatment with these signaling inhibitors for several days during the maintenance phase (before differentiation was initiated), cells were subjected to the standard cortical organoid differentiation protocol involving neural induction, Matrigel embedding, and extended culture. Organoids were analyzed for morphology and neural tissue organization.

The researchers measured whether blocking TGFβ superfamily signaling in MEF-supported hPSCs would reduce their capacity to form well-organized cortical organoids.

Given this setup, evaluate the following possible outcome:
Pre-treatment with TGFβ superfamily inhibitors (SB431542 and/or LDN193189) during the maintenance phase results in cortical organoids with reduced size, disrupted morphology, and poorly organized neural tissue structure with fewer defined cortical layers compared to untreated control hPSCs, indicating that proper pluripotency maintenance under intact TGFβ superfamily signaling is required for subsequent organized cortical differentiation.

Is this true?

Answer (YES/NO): YES